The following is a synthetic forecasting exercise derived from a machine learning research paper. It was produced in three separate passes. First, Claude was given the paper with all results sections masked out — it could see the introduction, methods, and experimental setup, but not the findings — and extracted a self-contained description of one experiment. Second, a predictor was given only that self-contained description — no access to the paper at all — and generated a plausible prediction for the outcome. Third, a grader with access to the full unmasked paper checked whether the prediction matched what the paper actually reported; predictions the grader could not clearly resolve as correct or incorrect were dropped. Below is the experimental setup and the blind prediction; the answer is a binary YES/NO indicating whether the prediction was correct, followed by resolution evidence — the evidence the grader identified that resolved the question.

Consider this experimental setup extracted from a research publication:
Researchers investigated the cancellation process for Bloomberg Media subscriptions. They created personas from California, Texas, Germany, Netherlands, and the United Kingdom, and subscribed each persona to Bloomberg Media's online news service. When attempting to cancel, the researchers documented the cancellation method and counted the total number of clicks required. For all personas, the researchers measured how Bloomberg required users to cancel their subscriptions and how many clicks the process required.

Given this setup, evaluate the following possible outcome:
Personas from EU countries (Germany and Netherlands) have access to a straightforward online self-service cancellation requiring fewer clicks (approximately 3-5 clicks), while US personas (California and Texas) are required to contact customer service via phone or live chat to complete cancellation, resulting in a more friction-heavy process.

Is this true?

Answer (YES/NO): NO